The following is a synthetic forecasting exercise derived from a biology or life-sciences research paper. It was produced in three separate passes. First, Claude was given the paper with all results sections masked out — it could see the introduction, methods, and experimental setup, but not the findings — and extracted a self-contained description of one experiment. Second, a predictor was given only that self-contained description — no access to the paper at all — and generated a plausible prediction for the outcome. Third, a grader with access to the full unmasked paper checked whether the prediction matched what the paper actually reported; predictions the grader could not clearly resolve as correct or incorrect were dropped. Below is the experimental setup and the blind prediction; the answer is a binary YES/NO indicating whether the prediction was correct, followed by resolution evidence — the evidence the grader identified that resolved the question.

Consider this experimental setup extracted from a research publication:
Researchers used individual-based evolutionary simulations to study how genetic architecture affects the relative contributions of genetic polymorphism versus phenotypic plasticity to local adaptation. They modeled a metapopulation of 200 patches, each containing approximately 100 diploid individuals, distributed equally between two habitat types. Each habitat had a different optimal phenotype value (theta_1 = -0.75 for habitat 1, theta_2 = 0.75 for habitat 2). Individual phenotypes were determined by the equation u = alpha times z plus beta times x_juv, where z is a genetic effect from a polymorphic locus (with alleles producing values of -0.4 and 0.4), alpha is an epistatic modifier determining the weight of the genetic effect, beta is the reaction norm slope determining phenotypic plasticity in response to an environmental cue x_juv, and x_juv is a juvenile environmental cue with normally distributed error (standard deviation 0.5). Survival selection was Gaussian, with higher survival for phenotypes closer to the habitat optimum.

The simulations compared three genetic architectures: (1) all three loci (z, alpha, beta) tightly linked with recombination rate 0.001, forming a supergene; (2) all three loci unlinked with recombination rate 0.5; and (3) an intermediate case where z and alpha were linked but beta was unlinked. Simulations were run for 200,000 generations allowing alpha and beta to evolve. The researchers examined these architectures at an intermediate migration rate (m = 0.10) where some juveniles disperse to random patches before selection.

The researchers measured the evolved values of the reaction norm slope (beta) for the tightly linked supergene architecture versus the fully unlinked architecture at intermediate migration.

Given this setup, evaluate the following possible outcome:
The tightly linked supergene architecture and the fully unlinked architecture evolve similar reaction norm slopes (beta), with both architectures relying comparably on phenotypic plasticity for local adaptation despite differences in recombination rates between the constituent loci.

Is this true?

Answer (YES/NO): NO